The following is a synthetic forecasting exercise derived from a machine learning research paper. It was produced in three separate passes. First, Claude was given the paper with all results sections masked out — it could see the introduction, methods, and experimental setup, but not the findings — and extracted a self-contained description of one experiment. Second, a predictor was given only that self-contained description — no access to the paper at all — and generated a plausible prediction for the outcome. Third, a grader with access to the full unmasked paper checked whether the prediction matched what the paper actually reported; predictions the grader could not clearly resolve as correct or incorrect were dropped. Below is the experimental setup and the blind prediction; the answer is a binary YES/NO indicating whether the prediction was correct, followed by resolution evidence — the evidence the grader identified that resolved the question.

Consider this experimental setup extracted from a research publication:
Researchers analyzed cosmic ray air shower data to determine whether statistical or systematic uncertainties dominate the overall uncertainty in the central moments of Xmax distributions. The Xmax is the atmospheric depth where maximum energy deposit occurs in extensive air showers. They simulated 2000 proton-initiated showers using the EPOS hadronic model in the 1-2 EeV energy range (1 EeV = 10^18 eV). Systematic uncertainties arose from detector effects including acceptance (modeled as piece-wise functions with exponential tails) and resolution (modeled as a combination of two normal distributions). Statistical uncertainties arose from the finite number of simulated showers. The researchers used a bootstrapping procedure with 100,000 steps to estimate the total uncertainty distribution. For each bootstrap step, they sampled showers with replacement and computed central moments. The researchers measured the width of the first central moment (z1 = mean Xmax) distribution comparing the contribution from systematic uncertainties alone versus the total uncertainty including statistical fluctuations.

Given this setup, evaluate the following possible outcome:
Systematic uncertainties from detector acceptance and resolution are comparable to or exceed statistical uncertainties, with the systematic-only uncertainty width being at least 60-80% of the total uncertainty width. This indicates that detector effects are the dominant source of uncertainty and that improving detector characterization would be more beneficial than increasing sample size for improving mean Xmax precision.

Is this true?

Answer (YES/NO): NO